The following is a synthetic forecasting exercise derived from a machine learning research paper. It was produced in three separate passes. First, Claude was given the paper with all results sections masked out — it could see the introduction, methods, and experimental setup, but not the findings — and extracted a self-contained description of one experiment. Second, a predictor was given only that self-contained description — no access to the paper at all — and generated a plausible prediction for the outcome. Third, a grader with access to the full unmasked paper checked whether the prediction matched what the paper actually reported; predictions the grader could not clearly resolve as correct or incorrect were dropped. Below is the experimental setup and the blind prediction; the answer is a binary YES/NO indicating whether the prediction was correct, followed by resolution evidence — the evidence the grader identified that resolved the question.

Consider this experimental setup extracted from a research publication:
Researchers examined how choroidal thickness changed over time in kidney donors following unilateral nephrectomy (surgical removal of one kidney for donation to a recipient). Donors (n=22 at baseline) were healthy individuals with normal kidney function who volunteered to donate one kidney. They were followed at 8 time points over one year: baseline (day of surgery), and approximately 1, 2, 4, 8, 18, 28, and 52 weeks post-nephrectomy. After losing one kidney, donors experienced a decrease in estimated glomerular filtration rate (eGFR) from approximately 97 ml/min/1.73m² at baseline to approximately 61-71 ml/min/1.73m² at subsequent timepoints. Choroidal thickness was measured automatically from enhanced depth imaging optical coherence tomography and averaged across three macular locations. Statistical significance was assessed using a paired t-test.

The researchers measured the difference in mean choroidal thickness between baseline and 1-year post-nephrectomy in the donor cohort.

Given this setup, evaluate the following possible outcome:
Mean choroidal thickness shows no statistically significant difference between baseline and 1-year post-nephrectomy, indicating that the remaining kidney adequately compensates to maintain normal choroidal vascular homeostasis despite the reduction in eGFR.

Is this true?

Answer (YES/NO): NO